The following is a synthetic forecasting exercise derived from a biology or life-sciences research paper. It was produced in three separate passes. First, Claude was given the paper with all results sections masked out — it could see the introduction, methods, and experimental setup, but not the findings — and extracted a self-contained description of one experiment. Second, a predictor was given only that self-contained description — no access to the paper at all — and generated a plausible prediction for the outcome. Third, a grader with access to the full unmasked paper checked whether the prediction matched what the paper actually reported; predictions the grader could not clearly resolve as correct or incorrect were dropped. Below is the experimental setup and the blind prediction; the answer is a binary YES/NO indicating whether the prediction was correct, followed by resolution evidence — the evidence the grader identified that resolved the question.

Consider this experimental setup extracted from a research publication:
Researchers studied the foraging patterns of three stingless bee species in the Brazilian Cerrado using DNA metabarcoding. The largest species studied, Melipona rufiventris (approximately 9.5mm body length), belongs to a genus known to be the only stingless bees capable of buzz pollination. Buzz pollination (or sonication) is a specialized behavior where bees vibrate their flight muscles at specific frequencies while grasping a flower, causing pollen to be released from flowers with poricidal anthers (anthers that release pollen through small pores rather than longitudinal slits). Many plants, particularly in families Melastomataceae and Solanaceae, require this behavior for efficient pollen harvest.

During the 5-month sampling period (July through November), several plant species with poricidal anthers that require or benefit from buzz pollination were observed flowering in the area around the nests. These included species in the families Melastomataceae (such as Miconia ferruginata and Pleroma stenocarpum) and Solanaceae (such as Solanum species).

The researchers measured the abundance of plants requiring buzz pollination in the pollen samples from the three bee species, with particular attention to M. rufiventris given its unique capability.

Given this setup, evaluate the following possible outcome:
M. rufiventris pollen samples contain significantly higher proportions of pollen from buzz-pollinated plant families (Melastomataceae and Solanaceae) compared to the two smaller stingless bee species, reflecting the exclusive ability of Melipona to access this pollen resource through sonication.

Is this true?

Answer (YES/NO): NO